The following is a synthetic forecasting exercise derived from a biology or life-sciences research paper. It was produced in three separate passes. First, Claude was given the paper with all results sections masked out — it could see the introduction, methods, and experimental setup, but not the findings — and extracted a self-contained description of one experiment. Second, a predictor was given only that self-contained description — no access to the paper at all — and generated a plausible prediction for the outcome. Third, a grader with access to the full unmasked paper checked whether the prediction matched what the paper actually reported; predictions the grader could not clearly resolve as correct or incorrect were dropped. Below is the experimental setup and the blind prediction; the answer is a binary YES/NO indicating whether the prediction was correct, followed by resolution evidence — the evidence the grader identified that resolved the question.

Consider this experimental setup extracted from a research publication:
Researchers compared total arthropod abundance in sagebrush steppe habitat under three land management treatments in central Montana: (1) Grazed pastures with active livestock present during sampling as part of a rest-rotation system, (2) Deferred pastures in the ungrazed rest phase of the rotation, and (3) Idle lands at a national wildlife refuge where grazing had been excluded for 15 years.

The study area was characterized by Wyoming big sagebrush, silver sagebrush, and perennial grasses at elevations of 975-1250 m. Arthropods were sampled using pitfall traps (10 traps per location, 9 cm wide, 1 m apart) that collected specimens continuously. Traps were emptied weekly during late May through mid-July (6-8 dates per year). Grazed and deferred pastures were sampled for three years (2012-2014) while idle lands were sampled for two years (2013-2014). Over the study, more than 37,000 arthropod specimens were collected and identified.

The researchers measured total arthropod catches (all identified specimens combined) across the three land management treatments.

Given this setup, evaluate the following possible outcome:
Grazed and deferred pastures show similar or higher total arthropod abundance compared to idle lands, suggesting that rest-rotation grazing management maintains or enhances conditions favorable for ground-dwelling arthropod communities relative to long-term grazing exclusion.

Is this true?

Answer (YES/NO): NO